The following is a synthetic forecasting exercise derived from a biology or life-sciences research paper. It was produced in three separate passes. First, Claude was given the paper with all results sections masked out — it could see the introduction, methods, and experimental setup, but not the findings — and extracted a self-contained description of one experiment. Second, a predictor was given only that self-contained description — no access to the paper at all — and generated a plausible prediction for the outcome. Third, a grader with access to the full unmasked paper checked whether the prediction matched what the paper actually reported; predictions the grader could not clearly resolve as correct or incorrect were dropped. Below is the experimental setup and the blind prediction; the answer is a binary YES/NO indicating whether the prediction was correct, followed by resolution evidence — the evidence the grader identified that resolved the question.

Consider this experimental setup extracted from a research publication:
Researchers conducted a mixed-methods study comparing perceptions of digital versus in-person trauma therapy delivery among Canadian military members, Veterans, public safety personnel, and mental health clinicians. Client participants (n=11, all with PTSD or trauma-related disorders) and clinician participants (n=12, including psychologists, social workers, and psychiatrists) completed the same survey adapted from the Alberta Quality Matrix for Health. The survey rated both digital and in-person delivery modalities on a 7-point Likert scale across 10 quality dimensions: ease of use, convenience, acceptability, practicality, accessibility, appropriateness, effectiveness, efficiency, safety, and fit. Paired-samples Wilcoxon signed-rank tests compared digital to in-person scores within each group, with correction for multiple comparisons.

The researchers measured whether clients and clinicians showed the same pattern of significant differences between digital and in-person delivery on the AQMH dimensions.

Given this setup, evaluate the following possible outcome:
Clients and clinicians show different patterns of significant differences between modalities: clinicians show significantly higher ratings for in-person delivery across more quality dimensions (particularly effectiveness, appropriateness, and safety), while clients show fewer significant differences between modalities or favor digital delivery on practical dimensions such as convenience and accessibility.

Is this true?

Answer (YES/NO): NO